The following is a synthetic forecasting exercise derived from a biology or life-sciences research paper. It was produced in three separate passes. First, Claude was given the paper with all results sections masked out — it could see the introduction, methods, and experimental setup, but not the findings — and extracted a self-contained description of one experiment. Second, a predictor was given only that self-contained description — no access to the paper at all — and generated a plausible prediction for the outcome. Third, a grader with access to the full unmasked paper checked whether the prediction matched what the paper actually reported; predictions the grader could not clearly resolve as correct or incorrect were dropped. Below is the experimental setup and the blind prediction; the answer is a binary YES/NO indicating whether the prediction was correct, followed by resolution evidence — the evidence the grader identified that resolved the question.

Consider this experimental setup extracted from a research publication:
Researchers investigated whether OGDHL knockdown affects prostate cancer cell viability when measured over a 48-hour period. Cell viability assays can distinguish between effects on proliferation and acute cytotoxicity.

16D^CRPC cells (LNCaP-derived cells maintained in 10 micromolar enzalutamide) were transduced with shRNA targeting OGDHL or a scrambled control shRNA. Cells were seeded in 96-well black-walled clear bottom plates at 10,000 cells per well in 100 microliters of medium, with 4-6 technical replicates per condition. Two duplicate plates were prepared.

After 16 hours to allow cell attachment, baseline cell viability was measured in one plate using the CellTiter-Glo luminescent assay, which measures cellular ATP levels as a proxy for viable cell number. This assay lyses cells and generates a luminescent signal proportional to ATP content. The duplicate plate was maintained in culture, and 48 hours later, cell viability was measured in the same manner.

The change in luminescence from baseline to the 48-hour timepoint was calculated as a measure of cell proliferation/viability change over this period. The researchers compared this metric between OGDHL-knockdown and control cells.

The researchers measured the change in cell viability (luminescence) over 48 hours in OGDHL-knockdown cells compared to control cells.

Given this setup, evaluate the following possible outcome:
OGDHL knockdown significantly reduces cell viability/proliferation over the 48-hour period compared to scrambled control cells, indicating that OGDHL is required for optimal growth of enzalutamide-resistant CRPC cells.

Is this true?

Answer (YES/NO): YES